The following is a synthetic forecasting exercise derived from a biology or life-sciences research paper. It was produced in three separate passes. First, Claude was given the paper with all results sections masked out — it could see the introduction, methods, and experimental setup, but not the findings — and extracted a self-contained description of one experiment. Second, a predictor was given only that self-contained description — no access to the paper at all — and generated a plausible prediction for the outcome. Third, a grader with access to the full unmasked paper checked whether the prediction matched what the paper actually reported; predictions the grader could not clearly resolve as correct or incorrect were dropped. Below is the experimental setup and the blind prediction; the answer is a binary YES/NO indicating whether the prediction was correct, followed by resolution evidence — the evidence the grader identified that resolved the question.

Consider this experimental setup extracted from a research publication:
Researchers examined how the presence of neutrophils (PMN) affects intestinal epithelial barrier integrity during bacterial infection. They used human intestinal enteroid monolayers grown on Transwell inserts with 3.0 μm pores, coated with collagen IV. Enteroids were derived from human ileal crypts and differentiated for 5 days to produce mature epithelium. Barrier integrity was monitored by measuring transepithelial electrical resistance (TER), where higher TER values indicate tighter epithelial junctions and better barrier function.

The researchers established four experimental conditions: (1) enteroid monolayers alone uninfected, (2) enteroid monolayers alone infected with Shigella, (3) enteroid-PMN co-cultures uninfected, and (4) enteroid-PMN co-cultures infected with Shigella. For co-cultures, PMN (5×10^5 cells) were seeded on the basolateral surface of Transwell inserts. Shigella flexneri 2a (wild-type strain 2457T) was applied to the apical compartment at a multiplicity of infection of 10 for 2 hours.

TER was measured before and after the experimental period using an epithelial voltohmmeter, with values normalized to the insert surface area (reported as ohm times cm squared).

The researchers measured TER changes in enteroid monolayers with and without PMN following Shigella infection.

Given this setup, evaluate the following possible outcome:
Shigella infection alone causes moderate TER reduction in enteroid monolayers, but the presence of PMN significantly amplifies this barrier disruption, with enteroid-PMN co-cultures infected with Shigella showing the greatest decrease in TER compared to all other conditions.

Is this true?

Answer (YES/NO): NO